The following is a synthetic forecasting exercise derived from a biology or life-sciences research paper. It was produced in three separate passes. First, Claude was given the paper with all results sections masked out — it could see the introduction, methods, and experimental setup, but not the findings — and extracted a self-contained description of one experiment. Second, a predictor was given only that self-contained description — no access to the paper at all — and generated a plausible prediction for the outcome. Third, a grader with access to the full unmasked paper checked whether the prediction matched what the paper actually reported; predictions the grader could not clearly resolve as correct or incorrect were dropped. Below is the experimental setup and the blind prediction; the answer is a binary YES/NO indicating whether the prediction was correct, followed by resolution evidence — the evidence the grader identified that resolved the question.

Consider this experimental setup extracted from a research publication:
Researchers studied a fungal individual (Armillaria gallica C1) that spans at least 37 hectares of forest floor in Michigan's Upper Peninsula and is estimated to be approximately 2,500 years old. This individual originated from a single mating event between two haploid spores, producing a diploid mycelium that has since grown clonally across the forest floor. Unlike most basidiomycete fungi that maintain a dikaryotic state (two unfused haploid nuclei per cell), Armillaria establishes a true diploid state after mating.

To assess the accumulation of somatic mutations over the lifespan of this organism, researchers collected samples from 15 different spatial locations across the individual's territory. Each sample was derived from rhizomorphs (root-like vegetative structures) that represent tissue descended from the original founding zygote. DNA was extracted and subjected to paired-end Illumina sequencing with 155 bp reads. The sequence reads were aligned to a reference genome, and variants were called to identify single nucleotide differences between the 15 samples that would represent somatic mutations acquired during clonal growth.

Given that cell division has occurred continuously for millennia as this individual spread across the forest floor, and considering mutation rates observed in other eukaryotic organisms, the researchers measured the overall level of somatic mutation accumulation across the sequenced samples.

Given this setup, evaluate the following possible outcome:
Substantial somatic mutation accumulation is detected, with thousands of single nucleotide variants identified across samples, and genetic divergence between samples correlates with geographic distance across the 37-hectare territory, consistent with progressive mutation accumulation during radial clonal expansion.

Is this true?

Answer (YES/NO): NO